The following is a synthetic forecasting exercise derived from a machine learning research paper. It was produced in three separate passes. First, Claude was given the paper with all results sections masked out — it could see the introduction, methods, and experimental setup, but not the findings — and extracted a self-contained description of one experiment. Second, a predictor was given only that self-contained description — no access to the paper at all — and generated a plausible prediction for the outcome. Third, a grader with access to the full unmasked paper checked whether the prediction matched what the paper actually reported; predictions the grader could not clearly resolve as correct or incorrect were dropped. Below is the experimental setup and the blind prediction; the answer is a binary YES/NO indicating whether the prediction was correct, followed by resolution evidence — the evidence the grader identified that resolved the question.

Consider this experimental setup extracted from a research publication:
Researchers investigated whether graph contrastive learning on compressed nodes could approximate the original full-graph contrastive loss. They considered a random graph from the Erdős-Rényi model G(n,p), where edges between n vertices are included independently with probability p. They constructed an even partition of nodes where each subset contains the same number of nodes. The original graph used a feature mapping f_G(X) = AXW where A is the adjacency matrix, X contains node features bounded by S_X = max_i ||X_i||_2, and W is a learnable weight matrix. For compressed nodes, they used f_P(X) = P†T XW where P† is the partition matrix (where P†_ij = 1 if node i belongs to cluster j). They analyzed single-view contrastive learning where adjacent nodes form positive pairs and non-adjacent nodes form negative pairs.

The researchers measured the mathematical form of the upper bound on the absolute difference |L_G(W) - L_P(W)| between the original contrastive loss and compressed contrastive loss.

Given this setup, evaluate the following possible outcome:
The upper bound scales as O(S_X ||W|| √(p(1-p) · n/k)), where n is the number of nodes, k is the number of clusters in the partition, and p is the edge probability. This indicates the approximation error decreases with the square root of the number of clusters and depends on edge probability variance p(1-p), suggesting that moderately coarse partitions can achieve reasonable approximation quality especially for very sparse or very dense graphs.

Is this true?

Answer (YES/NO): NO